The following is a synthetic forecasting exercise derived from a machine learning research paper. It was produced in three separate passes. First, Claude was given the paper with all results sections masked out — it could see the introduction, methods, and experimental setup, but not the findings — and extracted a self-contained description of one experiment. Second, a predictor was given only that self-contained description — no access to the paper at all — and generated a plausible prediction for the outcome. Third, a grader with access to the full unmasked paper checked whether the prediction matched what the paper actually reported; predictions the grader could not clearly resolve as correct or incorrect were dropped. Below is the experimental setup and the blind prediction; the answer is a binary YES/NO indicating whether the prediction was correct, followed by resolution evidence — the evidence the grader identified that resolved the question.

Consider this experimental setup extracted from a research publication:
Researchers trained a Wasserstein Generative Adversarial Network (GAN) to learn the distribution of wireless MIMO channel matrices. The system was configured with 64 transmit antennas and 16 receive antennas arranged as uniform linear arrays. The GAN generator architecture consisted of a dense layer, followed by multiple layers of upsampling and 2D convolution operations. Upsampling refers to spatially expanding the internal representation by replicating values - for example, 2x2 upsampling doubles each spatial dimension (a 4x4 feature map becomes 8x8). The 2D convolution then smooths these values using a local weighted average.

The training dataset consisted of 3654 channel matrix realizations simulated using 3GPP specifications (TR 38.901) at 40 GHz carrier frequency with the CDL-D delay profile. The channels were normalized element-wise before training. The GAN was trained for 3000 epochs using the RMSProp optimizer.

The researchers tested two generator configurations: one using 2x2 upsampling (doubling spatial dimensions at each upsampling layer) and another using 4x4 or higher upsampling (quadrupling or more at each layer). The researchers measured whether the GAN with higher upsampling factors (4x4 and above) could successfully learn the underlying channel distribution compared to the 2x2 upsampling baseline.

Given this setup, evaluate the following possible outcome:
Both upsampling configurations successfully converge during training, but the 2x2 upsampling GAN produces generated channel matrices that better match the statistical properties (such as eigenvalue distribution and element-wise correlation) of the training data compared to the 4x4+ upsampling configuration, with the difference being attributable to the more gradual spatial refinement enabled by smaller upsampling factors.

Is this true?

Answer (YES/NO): NO